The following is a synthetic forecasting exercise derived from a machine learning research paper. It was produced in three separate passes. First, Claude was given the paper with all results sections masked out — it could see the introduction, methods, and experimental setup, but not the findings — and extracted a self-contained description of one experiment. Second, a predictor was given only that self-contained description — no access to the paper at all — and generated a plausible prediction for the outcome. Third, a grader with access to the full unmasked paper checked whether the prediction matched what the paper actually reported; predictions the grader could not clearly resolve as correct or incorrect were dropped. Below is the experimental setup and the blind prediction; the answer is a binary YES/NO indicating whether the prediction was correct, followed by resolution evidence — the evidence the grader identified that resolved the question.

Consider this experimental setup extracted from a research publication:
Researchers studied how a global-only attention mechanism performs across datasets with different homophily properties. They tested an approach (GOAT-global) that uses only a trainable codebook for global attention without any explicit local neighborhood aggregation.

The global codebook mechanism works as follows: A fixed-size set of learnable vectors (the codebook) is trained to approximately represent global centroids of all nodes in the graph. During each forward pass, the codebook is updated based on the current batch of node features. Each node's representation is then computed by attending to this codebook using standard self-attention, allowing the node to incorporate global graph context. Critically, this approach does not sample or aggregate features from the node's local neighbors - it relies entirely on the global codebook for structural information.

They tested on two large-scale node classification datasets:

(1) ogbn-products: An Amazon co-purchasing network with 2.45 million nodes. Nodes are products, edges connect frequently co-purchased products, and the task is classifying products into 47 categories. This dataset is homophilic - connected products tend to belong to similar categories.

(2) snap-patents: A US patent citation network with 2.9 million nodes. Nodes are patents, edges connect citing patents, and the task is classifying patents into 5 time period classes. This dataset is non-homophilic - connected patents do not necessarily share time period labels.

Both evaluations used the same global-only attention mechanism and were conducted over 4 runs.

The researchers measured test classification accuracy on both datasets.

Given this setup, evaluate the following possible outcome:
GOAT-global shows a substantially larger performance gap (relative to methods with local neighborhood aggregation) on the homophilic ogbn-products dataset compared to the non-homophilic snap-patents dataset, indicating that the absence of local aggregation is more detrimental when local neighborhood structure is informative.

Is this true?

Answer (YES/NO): YES